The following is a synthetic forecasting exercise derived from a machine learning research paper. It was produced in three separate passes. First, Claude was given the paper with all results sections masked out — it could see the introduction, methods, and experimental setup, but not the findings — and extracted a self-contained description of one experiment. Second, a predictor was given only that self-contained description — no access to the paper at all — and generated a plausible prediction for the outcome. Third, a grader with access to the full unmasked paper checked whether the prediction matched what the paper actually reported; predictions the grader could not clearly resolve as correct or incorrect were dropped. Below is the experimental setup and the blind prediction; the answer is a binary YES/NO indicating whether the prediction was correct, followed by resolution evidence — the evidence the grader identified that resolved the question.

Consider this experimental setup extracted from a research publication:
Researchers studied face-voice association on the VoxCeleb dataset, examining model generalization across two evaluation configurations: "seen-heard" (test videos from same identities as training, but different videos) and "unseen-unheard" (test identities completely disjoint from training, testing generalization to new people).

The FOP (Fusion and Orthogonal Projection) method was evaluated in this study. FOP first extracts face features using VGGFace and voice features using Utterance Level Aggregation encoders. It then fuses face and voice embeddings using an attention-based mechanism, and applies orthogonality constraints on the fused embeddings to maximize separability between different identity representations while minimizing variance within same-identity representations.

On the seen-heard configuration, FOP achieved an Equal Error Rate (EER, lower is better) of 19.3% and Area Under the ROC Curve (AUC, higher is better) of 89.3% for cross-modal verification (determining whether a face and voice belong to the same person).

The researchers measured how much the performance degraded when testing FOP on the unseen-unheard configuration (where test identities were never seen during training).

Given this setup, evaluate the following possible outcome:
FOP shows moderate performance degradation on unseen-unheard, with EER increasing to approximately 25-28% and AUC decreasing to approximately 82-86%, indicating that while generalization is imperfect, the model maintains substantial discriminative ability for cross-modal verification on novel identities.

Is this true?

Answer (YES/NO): YES